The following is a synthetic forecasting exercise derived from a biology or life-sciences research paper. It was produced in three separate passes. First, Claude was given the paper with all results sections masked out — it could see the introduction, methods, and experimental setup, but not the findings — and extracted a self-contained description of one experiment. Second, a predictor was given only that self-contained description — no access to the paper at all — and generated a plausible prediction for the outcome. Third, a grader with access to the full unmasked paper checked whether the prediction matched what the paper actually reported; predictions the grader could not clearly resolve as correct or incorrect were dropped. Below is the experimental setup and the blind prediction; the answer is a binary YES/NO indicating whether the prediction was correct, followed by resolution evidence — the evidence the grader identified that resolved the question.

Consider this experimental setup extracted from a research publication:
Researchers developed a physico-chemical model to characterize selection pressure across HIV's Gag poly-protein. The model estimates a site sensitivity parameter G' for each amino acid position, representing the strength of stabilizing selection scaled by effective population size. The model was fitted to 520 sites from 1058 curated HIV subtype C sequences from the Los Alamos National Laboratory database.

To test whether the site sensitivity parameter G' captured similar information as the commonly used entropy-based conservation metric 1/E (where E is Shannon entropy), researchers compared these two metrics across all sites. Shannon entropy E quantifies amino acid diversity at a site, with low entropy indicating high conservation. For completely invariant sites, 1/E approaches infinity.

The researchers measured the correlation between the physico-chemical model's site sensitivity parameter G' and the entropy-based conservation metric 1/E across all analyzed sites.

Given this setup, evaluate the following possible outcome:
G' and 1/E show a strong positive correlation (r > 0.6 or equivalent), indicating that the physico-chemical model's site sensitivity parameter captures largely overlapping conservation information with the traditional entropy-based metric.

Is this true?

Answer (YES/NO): YES